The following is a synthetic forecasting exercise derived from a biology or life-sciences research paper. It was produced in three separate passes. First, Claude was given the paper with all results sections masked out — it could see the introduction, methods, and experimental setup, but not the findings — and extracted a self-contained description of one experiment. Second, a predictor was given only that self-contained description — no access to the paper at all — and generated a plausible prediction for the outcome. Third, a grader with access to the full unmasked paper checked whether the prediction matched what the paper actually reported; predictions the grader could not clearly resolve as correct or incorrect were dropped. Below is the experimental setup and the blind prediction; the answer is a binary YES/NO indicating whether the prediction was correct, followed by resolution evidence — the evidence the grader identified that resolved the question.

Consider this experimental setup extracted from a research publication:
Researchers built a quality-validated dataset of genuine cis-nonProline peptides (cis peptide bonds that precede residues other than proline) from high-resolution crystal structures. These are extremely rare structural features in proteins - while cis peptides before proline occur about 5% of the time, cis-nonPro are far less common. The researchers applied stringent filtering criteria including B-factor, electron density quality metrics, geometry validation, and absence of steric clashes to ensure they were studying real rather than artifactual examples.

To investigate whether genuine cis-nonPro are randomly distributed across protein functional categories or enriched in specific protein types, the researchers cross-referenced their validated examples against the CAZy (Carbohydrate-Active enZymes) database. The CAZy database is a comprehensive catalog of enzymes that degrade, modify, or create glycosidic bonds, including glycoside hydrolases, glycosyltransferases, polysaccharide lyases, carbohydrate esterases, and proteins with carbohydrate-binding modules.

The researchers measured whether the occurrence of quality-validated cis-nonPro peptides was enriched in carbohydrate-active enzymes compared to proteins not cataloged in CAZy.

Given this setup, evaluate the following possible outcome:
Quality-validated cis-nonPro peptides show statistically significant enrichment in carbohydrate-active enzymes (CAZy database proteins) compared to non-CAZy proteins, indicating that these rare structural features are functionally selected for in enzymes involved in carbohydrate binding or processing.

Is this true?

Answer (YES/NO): YES